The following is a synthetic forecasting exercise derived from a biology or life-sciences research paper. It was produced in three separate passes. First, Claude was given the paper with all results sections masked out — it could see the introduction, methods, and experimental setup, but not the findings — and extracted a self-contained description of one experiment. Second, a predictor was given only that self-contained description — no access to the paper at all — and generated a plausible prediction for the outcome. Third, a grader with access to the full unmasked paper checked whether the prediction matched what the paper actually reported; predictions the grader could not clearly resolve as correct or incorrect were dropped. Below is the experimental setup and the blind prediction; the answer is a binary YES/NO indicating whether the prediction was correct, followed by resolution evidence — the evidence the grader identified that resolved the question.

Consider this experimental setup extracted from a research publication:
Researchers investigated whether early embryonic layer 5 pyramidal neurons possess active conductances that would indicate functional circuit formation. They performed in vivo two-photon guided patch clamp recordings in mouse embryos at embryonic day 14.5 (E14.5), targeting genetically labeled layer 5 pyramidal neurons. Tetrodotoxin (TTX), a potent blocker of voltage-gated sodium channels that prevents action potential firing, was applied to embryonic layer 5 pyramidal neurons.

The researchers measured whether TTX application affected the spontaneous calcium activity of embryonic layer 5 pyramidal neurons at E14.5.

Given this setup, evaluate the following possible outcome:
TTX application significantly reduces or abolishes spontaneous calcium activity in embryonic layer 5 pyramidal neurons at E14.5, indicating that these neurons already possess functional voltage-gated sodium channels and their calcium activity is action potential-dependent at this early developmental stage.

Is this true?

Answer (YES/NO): YES